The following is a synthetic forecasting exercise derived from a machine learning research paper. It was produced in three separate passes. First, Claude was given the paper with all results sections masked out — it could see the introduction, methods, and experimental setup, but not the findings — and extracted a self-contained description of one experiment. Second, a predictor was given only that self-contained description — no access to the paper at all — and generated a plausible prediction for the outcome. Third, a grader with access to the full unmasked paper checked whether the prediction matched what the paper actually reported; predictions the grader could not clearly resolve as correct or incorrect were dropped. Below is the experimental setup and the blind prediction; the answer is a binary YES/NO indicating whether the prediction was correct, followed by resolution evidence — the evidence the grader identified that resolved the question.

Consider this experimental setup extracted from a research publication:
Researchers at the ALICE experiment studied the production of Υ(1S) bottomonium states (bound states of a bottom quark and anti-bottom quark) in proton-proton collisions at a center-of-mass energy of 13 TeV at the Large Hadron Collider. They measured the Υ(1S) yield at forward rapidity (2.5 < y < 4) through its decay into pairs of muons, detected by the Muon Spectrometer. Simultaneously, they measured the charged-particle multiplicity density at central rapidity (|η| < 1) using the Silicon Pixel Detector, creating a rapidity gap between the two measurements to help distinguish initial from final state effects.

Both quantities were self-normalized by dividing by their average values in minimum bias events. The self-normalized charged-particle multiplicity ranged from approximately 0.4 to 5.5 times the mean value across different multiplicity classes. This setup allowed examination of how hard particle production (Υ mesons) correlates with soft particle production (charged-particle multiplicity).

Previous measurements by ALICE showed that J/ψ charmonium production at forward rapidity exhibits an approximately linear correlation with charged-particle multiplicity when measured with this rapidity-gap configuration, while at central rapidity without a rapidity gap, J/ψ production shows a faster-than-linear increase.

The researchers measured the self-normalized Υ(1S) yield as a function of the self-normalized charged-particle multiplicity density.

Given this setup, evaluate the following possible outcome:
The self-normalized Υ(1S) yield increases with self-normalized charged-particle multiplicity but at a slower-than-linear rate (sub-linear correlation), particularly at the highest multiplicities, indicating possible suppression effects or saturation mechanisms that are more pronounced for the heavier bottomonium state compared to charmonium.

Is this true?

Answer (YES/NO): NO